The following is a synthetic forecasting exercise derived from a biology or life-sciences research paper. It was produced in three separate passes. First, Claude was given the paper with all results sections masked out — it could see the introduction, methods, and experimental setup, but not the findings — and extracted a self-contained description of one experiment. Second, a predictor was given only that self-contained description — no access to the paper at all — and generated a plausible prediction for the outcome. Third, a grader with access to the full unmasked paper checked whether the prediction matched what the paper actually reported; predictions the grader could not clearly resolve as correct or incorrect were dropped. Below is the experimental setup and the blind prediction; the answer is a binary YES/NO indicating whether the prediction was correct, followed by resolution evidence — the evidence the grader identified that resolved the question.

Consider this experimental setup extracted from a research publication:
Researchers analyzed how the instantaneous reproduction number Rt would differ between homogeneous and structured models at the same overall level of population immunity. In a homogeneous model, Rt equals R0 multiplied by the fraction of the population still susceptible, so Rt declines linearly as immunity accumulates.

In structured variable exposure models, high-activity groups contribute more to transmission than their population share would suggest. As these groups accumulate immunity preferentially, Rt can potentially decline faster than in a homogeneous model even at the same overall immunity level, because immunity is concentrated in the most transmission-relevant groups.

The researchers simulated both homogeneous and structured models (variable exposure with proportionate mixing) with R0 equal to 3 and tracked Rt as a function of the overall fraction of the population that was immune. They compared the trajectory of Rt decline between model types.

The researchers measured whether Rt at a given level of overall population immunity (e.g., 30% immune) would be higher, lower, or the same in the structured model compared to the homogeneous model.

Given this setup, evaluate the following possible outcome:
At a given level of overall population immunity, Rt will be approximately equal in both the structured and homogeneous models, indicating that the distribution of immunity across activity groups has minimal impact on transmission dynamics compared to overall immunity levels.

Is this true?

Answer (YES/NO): NO